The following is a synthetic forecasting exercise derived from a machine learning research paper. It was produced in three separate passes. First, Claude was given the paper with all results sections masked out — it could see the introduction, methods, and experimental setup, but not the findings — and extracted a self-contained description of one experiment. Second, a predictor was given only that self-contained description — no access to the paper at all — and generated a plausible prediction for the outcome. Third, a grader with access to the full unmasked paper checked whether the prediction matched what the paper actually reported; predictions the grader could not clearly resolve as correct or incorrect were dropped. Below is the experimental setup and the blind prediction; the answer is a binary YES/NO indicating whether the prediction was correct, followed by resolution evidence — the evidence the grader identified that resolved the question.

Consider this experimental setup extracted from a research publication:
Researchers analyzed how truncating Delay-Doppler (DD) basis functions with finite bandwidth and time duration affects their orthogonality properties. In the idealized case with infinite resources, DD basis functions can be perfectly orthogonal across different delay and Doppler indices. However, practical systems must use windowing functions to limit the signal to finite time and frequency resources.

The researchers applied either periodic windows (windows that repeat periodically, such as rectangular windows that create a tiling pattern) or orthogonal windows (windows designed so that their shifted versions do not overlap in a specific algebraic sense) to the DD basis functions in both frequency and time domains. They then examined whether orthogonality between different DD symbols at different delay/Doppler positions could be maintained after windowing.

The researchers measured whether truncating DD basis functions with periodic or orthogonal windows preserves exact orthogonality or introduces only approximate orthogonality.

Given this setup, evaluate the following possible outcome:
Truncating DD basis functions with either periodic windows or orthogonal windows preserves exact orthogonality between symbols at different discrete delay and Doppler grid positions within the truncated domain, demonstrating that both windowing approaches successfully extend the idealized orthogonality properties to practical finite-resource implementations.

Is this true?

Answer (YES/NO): NO